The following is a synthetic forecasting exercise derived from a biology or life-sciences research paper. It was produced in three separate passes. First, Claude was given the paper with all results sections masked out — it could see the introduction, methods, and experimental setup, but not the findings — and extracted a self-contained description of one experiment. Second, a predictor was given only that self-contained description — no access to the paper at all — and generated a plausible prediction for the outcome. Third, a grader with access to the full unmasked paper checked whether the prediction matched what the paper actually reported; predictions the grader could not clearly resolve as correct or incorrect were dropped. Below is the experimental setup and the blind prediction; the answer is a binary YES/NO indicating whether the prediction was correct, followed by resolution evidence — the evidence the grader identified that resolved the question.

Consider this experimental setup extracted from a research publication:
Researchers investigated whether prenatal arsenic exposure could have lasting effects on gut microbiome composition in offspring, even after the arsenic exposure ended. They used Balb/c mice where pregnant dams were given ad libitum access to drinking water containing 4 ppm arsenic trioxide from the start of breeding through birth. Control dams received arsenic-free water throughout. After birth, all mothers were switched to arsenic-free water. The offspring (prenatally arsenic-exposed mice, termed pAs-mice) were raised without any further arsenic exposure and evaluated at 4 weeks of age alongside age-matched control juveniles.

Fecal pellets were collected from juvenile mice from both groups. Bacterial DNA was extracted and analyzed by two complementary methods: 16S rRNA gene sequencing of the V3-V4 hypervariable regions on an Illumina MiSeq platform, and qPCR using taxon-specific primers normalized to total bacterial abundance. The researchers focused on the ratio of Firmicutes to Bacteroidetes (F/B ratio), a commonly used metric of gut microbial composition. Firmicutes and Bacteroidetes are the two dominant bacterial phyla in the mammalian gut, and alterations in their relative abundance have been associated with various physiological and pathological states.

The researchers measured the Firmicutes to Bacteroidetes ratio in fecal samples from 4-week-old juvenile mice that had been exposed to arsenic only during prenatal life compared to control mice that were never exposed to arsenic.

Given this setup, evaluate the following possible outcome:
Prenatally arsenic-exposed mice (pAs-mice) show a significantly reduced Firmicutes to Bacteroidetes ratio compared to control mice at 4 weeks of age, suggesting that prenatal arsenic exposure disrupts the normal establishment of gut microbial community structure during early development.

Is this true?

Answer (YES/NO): YES